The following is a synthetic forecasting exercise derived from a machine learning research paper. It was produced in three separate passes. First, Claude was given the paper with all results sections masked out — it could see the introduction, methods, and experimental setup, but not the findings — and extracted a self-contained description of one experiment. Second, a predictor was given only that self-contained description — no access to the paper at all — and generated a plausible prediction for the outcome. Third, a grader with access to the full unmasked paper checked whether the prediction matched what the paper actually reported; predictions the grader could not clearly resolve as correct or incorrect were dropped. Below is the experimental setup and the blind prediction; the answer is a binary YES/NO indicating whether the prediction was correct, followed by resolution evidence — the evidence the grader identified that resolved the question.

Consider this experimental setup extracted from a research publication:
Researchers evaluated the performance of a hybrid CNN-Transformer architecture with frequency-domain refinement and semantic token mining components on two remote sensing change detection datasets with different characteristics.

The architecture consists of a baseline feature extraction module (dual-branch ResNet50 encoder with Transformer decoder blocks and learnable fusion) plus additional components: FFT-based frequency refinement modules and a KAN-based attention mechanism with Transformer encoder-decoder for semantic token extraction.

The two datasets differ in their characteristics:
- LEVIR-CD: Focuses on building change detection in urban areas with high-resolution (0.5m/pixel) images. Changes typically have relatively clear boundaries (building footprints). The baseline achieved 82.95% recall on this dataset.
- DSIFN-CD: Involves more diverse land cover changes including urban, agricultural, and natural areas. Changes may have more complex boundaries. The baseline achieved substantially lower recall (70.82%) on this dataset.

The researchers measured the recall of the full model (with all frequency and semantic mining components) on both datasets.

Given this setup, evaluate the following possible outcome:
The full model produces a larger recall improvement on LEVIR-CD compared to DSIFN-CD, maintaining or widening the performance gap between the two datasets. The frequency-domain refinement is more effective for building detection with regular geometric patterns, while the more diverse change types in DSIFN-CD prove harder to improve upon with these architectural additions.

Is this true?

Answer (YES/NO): NO